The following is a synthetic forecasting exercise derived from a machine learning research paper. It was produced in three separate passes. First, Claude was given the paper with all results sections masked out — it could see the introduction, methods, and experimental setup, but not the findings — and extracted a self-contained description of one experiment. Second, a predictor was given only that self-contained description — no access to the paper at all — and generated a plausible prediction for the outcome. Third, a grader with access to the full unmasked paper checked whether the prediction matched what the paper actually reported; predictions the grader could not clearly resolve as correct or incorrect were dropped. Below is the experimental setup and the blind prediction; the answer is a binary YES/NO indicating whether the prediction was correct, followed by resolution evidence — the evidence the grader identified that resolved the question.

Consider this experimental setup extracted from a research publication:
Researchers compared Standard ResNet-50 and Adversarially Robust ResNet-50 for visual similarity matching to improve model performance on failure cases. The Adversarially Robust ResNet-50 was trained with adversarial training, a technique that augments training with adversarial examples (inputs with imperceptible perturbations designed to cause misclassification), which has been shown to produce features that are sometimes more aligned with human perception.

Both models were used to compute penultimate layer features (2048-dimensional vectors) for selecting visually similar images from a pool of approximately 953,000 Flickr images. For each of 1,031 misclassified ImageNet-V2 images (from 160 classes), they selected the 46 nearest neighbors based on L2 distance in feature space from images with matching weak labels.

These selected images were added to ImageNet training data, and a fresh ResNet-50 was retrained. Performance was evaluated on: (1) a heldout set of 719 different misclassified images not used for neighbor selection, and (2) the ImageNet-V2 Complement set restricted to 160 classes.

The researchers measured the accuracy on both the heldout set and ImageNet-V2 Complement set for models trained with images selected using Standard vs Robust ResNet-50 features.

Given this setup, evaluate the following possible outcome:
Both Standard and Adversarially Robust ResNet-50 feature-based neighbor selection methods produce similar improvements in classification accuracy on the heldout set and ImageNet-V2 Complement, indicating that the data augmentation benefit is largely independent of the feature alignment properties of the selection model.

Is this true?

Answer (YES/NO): YES